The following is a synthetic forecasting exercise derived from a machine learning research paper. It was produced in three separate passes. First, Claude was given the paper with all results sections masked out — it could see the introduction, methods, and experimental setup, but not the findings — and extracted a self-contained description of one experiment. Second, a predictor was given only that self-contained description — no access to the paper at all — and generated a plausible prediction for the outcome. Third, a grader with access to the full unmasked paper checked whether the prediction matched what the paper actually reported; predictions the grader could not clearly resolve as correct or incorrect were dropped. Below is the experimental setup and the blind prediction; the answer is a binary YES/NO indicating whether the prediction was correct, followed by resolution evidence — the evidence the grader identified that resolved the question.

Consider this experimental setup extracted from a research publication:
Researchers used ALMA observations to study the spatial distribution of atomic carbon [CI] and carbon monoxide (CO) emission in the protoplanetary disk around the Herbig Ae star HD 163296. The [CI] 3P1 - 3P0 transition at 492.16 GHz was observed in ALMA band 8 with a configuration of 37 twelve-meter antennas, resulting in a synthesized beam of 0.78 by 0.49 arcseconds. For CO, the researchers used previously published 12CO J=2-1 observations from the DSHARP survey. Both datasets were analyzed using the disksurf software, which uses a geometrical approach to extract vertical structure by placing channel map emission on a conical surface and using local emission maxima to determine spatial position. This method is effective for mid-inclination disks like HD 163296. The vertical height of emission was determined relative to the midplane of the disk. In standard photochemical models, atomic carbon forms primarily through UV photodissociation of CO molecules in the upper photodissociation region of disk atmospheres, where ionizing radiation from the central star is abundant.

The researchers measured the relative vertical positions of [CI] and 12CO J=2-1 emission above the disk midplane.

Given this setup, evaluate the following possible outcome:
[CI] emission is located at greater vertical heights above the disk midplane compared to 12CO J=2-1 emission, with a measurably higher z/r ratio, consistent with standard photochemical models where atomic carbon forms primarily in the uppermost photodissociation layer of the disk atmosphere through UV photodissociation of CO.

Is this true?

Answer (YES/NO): NO